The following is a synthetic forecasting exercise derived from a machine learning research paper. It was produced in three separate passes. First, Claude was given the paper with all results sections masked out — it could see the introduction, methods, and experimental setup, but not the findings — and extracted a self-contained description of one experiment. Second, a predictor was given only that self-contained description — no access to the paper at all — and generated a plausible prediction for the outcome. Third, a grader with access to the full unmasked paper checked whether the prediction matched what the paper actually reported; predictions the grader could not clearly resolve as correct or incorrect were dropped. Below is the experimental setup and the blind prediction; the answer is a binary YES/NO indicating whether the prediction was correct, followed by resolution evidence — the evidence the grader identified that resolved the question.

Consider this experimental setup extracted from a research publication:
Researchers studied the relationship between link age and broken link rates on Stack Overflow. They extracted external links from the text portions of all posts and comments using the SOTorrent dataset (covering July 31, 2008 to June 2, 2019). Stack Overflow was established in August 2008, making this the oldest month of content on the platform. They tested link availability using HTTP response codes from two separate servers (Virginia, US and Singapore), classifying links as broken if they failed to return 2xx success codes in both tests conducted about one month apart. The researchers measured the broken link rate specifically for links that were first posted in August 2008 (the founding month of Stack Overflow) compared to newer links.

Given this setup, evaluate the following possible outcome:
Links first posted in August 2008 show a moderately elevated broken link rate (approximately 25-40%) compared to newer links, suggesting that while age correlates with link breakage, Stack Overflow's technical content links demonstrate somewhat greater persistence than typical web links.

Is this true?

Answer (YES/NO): NO